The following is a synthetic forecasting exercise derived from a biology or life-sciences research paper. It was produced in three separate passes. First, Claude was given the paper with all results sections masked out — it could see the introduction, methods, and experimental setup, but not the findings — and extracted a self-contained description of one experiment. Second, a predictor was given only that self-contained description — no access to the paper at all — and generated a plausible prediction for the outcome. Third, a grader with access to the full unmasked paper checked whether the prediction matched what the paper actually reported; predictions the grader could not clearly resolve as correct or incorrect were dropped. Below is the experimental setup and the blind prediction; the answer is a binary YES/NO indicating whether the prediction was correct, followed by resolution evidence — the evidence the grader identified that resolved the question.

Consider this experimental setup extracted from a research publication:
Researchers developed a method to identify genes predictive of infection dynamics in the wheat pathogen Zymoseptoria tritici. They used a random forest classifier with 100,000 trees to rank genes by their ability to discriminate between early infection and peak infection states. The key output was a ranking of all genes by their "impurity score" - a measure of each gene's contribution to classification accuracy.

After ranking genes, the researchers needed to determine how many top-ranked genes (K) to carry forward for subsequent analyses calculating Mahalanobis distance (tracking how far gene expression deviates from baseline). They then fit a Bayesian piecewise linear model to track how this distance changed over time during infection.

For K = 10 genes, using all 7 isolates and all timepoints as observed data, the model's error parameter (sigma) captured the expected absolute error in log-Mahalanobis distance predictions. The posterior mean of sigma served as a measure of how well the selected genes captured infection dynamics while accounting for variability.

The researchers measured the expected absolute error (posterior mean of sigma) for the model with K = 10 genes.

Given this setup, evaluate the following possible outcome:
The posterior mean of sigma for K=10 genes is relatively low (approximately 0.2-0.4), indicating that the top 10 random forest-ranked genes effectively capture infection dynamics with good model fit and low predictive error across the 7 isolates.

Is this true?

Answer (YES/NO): YES